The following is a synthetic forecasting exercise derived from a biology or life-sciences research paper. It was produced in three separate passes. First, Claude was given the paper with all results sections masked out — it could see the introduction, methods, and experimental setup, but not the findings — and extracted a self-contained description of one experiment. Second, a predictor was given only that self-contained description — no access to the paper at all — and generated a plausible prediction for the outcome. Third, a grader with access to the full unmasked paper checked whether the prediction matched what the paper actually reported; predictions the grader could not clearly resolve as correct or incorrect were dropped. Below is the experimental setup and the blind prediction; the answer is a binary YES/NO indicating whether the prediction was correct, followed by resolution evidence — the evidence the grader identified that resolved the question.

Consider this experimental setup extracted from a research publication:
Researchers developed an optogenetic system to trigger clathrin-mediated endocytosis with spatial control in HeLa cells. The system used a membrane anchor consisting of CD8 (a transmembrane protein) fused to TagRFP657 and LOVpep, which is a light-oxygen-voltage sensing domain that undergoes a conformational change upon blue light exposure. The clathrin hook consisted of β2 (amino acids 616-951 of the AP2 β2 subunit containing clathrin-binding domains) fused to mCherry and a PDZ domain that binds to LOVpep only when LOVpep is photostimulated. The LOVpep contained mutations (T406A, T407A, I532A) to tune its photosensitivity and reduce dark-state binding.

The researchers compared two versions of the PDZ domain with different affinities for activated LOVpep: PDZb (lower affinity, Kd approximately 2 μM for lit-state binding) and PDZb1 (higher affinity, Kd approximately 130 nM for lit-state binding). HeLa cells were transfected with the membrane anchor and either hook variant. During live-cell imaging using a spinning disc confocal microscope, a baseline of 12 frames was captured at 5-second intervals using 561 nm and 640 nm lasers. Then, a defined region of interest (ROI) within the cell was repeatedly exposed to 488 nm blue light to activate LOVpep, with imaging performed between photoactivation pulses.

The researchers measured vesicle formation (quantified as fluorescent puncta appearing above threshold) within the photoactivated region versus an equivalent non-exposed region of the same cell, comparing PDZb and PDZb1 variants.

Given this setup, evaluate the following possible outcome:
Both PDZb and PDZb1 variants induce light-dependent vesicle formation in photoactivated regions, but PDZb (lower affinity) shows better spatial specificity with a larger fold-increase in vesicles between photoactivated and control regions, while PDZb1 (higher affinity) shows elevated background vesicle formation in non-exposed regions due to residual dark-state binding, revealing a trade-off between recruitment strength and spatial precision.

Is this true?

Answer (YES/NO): NO